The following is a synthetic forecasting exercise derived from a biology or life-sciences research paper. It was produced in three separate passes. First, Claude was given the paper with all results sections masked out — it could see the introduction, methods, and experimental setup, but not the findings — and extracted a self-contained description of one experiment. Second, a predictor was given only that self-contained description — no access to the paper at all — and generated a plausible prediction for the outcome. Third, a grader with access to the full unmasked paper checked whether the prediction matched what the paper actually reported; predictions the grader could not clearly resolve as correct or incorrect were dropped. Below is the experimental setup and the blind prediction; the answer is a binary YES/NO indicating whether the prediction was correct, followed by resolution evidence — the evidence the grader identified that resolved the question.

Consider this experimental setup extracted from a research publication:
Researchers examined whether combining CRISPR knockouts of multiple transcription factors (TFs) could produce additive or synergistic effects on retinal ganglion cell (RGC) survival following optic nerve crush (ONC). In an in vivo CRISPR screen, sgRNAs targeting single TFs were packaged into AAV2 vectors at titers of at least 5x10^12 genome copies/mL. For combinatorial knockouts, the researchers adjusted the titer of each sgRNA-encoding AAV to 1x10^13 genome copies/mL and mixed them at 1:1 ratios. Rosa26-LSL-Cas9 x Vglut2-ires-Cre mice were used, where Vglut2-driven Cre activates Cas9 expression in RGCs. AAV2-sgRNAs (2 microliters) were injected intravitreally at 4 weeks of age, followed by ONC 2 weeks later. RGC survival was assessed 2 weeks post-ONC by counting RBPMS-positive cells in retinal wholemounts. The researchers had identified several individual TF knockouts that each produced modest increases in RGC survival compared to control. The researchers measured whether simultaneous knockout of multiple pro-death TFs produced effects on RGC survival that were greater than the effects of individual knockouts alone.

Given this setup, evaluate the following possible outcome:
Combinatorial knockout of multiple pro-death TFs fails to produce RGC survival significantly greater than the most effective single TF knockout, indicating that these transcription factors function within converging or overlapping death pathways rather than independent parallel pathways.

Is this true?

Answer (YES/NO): NO